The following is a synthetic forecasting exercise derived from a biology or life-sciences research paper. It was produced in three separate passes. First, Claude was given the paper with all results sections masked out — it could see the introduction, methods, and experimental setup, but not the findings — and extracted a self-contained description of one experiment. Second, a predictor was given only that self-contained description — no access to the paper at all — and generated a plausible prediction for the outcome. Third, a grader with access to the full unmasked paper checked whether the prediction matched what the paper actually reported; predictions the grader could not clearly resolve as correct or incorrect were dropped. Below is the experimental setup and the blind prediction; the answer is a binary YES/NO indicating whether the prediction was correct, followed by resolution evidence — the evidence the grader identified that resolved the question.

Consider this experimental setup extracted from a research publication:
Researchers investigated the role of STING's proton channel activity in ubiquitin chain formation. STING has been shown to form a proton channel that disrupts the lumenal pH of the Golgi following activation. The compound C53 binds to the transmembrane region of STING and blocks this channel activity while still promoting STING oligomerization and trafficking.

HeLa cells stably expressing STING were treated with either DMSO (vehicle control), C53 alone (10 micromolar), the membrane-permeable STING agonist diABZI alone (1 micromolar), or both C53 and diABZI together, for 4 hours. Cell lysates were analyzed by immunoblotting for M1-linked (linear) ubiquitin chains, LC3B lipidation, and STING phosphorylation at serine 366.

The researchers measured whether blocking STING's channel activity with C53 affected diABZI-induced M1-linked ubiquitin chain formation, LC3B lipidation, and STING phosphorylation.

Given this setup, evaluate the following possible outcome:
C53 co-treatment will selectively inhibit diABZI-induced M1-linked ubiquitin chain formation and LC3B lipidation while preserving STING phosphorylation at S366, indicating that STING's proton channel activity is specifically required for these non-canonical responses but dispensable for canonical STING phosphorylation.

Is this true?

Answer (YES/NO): YES